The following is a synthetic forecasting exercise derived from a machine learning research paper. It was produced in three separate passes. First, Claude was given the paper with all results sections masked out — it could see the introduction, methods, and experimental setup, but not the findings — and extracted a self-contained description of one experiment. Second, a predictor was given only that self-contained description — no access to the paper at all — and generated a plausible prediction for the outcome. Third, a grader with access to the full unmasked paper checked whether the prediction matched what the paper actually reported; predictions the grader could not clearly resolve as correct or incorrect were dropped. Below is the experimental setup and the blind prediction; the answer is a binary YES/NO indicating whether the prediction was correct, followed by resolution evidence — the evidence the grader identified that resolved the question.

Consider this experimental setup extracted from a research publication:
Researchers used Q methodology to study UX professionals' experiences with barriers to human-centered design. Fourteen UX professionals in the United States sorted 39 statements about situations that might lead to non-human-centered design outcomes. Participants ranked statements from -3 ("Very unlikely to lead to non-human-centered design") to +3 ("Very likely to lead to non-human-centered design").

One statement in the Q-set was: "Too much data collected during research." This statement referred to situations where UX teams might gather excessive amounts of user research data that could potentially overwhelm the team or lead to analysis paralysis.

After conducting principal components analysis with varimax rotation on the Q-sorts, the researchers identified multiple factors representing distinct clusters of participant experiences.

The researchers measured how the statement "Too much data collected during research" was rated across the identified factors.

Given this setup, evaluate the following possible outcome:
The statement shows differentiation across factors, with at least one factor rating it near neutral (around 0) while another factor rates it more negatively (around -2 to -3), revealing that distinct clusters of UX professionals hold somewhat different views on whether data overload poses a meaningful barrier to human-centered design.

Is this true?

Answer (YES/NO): NO